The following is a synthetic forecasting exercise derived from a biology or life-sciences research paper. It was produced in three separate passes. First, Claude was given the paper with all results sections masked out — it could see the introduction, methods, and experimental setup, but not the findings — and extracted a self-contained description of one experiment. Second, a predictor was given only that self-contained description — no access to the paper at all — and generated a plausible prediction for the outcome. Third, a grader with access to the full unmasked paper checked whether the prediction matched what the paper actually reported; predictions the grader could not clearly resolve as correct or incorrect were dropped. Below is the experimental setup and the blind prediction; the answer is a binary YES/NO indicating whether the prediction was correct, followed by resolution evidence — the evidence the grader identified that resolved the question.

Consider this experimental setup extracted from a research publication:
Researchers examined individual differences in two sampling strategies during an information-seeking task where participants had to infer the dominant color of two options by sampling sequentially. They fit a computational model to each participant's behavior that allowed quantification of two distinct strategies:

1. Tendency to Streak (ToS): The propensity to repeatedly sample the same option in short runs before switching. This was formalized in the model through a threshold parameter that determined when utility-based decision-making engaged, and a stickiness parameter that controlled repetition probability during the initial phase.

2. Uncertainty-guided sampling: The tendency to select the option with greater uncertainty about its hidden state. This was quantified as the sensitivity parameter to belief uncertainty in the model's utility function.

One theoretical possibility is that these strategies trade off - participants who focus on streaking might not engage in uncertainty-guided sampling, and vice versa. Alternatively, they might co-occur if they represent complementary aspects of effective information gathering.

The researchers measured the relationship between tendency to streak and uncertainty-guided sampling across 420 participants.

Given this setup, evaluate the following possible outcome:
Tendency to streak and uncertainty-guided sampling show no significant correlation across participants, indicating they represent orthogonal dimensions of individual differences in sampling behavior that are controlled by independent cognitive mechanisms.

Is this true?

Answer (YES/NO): NO